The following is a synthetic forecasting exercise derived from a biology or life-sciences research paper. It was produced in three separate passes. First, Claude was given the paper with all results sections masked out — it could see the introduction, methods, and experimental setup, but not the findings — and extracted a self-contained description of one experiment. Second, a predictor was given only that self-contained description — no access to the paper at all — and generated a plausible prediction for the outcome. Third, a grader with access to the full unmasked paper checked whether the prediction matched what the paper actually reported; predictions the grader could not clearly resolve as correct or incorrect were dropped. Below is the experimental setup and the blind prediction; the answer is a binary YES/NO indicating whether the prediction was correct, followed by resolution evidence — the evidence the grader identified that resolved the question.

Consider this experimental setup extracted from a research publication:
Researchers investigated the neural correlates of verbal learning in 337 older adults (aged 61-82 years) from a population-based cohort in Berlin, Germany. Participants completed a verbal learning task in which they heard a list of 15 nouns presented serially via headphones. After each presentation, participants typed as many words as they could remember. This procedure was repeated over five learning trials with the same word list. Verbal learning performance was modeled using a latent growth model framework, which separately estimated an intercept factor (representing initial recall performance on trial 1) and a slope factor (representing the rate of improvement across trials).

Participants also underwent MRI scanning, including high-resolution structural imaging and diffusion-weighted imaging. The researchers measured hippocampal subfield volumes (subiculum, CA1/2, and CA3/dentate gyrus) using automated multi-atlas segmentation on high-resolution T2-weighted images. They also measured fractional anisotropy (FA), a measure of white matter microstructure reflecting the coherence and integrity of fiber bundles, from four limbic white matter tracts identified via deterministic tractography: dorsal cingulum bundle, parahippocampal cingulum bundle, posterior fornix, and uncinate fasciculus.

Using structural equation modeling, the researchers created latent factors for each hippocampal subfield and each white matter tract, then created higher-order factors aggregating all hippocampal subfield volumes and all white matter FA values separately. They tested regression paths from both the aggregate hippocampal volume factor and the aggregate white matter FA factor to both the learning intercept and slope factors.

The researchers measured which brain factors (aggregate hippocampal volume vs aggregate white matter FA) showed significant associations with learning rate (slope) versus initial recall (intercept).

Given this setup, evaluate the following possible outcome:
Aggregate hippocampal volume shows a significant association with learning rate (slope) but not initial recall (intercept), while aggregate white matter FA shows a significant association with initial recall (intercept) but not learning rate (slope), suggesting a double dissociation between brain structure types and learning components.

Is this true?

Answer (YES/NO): NO